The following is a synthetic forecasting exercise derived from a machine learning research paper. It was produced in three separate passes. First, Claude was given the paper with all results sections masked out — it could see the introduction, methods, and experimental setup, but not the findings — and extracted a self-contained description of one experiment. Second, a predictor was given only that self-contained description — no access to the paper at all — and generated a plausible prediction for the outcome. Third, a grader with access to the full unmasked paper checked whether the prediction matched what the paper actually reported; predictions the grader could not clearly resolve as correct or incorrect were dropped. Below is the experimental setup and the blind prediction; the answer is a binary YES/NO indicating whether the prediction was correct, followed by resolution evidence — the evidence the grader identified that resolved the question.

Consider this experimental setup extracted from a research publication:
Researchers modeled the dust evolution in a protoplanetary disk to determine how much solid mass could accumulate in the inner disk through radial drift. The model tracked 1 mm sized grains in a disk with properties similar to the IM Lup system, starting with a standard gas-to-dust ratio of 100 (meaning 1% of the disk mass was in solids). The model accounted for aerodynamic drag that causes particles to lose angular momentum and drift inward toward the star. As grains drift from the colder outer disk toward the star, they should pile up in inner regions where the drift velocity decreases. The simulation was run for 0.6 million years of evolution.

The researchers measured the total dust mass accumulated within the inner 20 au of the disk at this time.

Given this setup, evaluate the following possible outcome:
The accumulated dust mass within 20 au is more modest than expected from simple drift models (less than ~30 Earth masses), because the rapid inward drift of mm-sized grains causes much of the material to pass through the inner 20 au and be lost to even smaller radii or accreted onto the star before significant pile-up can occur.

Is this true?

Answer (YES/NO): NO